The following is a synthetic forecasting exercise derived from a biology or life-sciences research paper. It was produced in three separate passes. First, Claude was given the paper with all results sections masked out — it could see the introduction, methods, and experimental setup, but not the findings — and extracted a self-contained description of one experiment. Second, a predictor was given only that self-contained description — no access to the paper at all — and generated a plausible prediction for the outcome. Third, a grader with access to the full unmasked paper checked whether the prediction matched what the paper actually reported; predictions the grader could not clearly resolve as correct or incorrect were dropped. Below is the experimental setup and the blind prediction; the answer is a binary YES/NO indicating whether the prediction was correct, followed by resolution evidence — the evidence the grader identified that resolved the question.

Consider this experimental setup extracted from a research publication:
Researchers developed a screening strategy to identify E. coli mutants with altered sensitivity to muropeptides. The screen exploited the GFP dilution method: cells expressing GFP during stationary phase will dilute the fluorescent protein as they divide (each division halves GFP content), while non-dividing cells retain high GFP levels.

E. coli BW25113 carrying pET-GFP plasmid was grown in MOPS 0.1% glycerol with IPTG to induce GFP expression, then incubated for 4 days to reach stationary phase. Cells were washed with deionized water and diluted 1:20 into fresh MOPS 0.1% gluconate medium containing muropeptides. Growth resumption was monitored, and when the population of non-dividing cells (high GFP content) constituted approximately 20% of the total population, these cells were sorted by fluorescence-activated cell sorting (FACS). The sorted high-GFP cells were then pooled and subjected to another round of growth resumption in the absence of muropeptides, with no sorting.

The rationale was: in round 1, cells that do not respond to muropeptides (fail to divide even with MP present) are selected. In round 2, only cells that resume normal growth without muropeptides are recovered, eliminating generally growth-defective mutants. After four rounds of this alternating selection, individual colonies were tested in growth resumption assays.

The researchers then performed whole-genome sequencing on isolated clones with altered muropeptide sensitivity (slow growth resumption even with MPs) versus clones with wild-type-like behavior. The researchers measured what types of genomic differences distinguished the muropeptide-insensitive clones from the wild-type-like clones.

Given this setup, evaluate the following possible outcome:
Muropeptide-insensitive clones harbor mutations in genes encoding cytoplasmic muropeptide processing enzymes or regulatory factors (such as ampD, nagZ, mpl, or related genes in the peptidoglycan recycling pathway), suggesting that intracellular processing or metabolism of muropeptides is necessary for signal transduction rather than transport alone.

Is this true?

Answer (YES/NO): NO